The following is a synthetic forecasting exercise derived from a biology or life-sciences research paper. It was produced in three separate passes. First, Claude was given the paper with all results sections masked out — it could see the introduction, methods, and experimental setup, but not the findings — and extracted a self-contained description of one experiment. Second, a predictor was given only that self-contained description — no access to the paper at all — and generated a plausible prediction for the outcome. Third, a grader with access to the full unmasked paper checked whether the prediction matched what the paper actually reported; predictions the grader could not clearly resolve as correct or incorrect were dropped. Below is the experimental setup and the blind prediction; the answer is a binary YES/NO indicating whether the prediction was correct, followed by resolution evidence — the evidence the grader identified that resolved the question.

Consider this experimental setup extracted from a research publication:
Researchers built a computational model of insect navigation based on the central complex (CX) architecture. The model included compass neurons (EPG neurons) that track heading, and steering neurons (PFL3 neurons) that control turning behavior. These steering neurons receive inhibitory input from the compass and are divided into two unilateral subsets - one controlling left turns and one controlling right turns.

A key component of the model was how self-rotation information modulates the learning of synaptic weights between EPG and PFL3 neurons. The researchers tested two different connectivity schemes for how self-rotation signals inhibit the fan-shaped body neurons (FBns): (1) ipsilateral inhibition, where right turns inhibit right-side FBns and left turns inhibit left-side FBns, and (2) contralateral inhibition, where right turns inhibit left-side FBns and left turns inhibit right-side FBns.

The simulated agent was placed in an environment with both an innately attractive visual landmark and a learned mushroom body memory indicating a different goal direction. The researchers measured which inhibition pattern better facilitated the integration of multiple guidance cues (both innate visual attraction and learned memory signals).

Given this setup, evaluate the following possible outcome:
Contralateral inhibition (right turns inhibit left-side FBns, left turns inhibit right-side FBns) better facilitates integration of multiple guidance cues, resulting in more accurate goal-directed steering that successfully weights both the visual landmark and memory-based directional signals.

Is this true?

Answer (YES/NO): NO